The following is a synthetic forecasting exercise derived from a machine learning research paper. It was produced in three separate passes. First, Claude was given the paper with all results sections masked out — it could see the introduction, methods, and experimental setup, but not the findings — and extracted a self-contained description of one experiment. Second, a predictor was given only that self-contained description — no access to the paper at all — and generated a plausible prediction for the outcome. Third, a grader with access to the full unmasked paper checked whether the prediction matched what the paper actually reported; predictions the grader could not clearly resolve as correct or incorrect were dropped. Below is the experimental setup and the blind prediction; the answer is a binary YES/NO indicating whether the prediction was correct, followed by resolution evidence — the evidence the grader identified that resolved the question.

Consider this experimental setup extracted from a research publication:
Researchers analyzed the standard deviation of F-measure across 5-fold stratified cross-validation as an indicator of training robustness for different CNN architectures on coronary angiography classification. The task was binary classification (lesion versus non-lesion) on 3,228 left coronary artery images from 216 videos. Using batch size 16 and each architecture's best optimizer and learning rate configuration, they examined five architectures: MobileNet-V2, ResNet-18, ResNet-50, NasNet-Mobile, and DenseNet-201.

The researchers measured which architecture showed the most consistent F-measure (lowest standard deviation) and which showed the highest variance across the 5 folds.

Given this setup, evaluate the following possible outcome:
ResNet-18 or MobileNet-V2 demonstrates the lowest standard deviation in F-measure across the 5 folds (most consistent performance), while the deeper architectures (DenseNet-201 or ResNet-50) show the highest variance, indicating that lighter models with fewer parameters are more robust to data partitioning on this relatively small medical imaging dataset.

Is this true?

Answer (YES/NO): NO